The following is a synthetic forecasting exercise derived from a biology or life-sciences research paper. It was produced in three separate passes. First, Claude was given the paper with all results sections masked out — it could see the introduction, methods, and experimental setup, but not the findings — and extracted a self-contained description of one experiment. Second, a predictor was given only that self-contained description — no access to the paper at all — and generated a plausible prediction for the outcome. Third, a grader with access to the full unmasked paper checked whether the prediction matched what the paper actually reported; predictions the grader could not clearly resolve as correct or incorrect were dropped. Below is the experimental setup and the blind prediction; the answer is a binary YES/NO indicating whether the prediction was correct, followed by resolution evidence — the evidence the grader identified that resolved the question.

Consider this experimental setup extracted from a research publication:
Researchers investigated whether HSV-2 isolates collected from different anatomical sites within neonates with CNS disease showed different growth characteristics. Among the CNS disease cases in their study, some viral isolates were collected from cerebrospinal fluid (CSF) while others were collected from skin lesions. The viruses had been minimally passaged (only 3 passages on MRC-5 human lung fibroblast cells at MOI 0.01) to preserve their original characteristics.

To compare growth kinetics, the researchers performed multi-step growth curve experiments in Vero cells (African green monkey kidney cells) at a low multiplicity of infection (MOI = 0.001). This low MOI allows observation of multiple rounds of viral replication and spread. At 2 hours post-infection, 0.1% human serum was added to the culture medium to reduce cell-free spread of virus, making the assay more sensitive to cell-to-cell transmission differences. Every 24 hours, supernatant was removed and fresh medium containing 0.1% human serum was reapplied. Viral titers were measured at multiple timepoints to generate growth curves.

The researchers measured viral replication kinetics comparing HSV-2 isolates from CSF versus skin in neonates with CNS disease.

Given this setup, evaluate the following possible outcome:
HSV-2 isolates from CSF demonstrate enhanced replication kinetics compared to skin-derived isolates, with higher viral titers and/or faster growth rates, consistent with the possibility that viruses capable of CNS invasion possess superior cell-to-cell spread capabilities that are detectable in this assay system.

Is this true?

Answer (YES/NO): YES